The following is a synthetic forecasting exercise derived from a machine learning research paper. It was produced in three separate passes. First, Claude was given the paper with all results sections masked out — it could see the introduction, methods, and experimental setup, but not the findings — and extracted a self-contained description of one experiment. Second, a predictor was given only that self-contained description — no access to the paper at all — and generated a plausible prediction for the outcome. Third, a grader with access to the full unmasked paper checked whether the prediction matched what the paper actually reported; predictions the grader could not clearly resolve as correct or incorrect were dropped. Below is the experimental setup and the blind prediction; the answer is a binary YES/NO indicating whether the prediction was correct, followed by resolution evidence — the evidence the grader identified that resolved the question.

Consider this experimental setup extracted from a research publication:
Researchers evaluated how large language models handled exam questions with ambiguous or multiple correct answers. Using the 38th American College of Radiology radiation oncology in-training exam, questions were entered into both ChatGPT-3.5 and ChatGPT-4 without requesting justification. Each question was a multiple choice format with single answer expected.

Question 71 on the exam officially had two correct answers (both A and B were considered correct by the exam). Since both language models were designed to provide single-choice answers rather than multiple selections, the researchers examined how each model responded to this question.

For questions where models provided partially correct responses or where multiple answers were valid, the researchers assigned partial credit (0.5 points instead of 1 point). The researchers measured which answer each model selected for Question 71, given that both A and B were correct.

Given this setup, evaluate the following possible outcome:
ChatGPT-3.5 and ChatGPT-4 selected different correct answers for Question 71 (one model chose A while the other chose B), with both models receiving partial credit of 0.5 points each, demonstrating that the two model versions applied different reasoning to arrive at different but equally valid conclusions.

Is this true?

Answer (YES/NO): YES